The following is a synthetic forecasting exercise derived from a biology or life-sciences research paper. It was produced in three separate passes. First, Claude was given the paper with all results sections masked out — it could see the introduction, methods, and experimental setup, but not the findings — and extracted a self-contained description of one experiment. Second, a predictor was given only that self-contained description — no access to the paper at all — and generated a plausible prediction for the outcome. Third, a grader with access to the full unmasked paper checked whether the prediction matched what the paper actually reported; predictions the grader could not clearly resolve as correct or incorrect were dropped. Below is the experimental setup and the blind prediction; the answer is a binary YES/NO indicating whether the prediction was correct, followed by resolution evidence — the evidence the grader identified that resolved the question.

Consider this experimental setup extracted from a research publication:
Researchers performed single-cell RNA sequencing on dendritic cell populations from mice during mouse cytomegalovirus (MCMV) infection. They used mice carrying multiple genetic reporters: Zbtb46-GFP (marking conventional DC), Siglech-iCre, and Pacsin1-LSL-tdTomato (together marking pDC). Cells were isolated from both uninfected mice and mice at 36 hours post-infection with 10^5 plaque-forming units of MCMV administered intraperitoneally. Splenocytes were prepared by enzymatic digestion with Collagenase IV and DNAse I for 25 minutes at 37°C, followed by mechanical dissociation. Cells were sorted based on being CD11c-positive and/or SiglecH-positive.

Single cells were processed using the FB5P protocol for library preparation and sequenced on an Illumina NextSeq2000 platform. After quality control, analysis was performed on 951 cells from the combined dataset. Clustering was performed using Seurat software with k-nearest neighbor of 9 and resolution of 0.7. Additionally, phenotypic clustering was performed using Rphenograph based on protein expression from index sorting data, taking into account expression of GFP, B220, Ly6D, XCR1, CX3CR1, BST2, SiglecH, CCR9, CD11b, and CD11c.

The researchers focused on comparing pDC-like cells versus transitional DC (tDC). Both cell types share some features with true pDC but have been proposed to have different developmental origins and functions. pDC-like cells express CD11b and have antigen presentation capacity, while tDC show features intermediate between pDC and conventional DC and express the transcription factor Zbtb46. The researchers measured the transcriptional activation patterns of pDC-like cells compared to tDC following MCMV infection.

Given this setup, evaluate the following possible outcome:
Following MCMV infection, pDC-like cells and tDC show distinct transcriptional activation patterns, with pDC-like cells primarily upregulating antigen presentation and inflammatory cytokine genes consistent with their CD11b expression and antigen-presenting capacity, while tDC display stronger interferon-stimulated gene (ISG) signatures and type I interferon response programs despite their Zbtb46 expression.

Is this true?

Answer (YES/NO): NO